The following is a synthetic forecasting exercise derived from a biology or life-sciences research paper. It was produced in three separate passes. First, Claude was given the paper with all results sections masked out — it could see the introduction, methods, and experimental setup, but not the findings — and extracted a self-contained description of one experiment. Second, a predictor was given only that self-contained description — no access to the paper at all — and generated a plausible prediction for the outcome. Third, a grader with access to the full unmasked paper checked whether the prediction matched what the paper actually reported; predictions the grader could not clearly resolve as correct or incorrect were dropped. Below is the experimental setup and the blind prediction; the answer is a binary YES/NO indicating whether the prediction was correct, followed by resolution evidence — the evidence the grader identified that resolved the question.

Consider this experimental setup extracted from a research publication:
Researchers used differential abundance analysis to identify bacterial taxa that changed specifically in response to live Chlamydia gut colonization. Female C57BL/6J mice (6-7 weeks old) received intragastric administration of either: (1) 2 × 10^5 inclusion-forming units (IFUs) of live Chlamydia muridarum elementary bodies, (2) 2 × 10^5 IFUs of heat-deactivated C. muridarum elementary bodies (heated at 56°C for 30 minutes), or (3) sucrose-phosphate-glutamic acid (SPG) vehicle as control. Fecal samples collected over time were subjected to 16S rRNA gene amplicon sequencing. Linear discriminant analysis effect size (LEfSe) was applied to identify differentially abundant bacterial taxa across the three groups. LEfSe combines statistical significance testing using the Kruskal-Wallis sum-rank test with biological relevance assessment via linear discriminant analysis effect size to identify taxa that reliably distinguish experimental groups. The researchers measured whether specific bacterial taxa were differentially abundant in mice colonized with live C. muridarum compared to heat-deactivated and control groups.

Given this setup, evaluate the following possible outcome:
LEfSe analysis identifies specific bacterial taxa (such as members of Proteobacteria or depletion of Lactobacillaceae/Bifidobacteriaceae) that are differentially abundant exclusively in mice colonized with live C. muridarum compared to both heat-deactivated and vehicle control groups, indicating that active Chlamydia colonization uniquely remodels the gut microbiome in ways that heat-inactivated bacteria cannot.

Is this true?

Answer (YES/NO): NO